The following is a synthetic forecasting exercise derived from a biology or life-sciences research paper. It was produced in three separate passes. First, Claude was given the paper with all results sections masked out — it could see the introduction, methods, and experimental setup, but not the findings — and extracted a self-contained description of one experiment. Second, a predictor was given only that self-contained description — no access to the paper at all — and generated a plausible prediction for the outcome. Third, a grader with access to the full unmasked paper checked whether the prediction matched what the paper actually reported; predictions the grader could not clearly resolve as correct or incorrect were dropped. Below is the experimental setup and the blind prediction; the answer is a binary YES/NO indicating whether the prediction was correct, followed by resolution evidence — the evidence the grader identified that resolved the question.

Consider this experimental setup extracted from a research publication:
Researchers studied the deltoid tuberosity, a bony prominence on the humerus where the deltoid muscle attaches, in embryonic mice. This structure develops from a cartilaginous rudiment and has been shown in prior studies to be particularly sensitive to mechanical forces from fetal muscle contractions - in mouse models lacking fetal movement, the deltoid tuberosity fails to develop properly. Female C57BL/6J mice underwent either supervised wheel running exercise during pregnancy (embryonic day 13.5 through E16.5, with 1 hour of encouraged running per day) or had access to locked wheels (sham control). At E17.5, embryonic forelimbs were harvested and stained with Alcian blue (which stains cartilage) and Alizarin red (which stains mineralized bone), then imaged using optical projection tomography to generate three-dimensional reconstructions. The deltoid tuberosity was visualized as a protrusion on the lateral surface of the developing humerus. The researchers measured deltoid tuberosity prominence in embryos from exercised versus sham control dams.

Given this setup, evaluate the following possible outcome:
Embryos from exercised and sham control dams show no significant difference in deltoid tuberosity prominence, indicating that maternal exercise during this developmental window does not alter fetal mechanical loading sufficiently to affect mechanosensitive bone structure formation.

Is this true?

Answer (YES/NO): NO